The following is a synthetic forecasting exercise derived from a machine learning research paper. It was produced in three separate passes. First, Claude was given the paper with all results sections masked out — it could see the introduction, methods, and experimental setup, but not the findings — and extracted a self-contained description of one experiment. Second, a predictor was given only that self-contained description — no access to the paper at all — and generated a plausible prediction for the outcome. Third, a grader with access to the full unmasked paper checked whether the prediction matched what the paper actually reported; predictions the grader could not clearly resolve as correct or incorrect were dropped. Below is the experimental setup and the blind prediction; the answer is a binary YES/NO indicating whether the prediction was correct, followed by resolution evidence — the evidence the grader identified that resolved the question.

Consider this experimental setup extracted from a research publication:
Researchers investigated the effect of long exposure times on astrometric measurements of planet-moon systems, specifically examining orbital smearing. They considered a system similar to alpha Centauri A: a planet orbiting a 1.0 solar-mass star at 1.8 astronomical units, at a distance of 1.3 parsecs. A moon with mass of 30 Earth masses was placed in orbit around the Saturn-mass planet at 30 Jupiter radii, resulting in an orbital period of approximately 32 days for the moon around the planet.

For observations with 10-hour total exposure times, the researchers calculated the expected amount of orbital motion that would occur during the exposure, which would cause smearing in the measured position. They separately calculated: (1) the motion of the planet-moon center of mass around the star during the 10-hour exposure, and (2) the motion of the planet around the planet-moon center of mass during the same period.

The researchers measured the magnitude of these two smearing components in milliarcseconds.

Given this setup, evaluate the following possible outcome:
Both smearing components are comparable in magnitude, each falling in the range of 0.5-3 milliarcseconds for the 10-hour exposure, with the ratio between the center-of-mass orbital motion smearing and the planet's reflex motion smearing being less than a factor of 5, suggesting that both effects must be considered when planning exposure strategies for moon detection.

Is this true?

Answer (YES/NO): NO